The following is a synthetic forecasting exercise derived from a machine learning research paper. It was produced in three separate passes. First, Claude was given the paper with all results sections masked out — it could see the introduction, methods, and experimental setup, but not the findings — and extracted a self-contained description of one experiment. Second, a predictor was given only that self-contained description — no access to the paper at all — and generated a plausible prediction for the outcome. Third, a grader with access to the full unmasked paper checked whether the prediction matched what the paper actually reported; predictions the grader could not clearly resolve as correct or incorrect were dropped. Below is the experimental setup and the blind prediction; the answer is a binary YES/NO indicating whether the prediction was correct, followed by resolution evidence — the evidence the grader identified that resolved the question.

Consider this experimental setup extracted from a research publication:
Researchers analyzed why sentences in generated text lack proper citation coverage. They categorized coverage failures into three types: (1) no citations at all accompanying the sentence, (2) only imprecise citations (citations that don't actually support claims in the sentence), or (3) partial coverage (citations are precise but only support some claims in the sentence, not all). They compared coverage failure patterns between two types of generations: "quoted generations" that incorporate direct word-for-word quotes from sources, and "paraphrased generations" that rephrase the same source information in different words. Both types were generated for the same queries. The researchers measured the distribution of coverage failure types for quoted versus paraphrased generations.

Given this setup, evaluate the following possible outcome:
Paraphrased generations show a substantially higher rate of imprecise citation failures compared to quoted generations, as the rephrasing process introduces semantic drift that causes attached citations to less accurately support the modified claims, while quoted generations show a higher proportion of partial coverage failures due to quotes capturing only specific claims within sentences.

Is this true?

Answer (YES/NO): NO